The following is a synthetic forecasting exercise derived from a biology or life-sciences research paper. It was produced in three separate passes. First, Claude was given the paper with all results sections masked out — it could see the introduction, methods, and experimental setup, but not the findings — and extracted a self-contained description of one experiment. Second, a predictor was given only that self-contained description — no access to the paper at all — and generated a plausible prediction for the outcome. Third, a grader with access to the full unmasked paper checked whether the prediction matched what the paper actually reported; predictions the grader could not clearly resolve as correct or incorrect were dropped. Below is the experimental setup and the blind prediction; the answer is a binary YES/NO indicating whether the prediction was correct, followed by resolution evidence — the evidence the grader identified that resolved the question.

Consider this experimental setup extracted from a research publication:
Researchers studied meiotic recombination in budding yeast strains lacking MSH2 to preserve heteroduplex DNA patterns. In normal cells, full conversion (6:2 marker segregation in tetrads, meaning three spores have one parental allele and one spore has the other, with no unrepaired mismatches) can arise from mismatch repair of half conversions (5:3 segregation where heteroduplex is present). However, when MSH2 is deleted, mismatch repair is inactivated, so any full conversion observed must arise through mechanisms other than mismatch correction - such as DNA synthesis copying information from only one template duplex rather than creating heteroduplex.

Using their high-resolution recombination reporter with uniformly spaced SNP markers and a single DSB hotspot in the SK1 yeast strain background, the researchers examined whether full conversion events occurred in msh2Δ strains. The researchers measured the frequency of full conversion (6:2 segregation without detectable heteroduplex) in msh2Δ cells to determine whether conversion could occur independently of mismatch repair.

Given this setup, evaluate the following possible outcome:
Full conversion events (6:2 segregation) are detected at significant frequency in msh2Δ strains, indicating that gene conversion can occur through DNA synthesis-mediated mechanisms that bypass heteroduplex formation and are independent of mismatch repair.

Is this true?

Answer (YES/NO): YES